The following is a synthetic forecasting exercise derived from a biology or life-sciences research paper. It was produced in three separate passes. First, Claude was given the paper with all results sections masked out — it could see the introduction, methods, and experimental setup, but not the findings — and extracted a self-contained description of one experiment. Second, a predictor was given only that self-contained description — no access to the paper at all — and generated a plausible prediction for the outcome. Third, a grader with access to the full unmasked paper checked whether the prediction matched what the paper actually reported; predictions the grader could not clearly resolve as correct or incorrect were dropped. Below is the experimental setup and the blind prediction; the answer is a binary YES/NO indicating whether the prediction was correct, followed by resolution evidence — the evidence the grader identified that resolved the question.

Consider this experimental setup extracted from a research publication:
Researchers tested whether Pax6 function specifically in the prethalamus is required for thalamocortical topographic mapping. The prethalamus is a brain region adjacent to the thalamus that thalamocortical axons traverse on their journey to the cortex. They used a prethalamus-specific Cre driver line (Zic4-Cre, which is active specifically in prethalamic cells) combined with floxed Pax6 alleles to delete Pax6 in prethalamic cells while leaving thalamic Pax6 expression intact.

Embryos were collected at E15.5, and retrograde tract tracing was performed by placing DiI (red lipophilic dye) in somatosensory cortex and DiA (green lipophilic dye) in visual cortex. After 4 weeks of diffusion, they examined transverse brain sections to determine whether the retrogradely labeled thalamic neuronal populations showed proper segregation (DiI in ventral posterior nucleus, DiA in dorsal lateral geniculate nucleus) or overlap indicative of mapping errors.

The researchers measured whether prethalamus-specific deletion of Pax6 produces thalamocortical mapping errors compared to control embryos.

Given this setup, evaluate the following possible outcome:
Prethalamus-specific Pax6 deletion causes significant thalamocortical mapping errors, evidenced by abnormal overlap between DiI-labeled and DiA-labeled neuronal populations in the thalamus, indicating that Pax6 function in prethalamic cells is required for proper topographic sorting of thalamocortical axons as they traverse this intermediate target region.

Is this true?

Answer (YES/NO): NO